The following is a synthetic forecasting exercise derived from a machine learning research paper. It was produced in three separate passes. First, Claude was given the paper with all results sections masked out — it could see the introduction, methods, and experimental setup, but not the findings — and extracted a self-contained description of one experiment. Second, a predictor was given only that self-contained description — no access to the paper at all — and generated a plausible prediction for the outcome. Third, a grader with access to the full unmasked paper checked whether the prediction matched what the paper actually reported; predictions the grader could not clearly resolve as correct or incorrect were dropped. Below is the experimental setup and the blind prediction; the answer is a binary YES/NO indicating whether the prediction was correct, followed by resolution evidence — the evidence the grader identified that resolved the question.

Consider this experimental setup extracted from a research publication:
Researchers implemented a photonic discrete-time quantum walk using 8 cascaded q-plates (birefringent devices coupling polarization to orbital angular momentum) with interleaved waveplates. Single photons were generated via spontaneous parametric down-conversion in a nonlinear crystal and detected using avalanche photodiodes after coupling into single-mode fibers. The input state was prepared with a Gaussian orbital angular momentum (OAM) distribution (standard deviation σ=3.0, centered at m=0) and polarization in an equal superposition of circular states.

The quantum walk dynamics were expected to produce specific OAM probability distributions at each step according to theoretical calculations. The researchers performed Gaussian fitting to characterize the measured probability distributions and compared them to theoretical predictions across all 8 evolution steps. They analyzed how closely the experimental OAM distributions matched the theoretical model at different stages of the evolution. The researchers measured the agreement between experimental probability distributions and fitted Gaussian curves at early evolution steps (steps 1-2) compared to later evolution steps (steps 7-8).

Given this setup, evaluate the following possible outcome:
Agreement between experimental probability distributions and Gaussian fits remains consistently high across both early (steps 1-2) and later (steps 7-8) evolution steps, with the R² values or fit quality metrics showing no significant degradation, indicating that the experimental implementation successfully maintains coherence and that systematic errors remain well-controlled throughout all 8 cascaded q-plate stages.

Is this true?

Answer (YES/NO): NO